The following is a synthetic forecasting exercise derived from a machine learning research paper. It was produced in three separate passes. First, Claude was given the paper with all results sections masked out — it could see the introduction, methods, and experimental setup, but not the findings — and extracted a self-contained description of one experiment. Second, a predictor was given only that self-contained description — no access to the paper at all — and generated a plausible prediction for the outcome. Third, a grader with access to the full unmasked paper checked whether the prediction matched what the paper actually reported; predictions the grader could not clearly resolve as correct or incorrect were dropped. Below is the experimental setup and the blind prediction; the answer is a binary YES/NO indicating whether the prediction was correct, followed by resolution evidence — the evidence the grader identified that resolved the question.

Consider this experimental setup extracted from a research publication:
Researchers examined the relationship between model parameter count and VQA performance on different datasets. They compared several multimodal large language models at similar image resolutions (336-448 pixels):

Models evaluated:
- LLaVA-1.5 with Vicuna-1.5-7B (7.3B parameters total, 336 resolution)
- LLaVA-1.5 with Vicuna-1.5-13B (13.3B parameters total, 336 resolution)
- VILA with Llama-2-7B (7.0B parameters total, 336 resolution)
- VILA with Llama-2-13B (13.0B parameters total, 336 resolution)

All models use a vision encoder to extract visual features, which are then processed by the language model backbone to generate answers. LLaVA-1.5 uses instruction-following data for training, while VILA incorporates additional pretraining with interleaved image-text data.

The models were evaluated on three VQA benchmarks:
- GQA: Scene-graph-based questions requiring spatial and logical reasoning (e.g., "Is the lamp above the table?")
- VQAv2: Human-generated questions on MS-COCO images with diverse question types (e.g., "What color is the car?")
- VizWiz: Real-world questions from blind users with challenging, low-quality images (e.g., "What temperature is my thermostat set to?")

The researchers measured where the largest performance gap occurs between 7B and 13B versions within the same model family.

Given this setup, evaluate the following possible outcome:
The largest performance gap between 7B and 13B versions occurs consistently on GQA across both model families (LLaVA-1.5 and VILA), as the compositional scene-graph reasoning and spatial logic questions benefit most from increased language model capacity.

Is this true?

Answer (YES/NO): NO